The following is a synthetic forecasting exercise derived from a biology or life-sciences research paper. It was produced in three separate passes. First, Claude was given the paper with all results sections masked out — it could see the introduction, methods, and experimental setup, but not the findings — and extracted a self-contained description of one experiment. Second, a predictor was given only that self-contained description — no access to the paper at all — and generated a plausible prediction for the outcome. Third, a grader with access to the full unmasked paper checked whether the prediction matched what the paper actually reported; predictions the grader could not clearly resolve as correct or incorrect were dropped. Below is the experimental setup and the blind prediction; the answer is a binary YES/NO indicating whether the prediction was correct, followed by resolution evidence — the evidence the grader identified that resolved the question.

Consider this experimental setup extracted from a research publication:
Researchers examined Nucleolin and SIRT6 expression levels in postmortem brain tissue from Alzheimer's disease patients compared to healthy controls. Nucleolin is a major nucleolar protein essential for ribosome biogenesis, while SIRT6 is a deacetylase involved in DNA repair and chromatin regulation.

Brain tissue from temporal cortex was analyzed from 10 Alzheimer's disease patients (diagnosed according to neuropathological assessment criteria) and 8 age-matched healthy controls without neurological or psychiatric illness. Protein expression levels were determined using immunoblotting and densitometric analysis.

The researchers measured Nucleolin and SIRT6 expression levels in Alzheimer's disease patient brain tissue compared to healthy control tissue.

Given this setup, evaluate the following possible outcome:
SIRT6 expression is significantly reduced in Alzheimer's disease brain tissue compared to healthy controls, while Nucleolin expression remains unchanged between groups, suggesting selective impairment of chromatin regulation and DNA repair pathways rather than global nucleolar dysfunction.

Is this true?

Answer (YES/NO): NO